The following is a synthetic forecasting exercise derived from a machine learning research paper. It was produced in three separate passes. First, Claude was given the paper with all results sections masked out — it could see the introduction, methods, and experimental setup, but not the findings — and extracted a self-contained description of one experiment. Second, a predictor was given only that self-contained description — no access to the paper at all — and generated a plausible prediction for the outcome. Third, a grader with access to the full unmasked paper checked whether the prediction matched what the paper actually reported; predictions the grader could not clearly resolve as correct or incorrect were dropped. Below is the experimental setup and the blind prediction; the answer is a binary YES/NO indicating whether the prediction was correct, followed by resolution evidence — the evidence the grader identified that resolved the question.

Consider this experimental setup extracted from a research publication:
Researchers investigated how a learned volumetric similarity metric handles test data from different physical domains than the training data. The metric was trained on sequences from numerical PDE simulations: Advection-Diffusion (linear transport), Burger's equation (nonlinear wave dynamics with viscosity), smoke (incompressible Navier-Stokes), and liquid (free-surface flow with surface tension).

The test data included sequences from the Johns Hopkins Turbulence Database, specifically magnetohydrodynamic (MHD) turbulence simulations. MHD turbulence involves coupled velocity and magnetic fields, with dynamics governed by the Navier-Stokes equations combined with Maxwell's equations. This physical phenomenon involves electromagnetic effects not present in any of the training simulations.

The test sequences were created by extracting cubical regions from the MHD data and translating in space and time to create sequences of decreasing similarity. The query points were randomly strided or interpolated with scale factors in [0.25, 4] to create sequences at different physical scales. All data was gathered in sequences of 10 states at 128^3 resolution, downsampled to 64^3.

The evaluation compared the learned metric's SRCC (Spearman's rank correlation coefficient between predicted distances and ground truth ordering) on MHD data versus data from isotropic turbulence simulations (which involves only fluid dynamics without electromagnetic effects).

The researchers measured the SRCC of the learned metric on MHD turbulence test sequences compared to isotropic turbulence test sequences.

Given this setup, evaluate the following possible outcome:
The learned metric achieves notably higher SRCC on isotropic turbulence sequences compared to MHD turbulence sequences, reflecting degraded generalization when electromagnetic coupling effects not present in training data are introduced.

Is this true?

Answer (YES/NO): NO